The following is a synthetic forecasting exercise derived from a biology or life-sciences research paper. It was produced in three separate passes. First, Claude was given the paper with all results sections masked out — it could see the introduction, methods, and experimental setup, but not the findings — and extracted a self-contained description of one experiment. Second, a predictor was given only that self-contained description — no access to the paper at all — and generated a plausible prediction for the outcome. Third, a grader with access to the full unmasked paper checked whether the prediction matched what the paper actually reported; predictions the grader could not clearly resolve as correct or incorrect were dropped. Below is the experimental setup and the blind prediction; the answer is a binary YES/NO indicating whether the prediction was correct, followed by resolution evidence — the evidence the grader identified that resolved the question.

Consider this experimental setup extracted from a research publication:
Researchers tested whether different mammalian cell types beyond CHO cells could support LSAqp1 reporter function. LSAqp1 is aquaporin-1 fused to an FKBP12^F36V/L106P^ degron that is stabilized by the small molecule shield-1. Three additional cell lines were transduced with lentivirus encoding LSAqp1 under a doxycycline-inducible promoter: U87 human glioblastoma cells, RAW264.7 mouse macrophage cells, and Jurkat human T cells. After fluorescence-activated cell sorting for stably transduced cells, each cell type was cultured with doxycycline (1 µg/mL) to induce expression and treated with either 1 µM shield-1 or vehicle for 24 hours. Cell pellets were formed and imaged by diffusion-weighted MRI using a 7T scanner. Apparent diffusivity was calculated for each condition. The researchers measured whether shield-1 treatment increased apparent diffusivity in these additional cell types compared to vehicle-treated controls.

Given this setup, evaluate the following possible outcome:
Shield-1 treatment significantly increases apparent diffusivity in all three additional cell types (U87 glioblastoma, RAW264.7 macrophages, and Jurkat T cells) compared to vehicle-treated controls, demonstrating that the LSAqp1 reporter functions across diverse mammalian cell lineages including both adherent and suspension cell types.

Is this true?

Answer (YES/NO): YES